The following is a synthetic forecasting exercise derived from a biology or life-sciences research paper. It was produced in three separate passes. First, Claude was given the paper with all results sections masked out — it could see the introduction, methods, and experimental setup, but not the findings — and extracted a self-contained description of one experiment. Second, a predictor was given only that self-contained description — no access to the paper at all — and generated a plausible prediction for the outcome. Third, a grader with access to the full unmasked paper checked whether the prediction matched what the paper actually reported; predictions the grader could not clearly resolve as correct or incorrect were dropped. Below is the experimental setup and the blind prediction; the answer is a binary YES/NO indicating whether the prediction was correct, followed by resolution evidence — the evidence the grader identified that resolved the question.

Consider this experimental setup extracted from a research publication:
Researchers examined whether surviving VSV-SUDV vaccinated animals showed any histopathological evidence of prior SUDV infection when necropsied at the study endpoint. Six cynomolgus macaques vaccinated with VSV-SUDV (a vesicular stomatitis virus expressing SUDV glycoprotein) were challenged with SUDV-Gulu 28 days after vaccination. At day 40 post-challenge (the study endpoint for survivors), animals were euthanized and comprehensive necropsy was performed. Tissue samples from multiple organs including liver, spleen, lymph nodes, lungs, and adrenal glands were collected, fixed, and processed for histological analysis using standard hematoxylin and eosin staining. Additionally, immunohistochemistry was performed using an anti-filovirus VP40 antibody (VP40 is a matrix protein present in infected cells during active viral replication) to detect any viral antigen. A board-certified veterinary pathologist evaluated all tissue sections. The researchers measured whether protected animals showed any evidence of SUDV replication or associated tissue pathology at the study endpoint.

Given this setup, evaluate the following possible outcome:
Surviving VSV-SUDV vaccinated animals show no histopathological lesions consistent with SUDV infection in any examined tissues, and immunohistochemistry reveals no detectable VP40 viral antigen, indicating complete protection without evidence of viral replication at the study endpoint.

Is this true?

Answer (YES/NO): YES